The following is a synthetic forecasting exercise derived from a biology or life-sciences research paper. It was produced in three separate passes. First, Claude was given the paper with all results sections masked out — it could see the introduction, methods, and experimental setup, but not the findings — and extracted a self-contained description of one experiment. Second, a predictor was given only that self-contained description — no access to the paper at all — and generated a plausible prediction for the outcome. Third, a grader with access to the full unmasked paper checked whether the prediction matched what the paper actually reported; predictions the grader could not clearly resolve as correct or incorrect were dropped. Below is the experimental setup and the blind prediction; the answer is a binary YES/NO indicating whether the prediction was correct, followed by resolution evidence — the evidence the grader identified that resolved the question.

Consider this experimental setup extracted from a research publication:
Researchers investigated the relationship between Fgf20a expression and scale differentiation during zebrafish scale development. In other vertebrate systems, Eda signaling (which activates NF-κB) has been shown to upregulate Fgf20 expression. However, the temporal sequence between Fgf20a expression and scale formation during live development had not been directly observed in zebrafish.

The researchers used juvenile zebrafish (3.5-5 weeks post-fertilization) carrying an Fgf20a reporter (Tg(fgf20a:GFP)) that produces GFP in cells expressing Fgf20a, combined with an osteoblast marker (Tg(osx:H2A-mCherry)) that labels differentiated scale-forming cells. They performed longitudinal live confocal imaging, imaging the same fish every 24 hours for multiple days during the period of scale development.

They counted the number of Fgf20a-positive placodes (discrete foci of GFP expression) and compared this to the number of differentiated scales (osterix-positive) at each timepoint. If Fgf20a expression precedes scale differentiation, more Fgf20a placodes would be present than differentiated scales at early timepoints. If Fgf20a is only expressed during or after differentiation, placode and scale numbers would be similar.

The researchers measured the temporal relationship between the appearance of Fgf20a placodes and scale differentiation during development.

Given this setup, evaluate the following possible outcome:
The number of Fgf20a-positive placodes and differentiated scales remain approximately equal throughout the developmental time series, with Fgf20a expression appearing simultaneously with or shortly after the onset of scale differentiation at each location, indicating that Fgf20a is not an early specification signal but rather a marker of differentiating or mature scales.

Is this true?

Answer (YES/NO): NO